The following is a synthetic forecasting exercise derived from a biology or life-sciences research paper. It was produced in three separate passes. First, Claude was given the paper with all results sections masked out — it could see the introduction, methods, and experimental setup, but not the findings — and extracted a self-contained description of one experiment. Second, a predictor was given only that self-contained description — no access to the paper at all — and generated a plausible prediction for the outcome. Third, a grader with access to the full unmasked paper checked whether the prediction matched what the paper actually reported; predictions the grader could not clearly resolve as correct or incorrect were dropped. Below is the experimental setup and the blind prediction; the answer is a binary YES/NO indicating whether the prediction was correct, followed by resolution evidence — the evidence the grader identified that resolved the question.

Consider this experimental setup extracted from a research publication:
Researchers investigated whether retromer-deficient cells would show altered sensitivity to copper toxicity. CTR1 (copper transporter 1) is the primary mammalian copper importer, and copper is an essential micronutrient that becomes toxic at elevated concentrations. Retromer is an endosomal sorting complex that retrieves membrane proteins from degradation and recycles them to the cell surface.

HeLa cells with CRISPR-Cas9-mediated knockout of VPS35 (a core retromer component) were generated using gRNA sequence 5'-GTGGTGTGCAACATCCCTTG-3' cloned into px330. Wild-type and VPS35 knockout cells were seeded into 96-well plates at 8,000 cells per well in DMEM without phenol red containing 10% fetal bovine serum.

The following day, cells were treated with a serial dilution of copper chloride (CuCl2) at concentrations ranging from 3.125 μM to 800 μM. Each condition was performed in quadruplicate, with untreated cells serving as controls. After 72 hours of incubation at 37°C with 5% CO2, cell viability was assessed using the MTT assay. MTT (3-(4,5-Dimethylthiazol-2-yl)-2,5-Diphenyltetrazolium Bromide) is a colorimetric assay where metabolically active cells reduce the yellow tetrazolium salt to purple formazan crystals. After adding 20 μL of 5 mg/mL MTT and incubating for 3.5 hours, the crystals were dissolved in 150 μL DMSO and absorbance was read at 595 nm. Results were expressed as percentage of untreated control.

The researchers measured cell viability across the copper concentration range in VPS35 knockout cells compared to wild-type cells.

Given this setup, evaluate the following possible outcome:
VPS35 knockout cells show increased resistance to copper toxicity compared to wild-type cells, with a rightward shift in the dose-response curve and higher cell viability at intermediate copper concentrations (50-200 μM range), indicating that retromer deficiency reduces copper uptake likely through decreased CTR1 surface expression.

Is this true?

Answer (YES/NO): NO